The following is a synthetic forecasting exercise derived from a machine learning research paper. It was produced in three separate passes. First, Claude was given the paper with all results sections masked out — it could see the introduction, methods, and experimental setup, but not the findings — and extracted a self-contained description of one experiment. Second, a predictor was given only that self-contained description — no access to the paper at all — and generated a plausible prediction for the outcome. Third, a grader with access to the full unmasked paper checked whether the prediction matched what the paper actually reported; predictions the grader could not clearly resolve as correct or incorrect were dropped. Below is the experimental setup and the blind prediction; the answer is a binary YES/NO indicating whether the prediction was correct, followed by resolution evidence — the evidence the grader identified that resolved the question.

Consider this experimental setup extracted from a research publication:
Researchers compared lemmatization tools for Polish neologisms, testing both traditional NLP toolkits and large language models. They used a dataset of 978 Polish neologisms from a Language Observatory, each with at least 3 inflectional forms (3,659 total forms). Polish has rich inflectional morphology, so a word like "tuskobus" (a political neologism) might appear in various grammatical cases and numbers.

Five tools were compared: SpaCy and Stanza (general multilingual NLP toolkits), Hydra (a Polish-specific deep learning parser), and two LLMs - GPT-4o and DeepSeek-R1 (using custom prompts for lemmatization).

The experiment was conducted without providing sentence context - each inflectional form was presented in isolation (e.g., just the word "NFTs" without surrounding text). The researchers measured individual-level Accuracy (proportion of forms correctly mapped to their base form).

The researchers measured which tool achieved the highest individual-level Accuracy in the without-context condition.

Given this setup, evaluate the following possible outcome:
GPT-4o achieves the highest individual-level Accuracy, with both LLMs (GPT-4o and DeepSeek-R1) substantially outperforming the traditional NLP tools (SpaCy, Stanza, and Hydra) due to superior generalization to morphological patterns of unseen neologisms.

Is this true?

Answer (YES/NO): NO